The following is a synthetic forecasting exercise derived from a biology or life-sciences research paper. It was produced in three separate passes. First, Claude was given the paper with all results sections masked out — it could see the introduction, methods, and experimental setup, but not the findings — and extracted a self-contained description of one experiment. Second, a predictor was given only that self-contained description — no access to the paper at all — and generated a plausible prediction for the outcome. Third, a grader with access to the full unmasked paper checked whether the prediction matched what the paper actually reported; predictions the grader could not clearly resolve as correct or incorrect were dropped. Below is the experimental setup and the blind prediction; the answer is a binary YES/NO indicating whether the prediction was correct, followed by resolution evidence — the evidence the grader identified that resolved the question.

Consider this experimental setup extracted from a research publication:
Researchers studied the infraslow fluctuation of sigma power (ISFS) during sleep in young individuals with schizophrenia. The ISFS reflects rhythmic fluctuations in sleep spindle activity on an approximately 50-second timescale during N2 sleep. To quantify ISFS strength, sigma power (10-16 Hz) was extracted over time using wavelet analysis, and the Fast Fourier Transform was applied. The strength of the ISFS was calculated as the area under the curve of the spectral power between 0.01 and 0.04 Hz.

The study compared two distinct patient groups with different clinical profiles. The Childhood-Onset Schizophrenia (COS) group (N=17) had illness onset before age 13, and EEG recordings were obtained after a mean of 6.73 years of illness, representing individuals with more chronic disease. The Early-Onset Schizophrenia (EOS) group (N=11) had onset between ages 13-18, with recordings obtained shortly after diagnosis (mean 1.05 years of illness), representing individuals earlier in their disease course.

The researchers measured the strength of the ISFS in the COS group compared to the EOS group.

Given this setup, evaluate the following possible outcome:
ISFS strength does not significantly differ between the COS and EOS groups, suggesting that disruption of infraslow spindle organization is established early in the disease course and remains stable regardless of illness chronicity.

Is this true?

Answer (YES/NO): YES